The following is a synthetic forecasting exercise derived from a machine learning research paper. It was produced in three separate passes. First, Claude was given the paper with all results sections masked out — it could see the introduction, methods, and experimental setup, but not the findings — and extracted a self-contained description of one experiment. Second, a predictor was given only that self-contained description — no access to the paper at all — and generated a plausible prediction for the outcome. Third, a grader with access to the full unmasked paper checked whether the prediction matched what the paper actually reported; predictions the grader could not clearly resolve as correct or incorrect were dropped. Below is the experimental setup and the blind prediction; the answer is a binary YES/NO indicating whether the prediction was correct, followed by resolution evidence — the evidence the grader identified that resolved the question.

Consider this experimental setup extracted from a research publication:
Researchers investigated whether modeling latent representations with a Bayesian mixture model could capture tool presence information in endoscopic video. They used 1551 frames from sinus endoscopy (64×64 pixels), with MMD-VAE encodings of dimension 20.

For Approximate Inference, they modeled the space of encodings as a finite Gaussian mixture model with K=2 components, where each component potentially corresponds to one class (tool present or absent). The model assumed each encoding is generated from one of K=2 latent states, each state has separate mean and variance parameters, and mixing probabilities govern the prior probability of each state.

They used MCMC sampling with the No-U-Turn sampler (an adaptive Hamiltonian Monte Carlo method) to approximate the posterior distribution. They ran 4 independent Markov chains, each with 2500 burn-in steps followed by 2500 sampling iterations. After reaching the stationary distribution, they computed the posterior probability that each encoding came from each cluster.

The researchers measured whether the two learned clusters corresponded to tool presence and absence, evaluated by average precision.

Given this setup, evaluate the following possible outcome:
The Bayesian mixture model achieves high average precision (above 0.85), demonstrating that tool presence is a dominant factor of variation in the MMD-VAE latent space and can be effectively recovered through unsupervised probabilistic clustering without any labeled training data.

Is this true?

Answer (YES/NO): NO